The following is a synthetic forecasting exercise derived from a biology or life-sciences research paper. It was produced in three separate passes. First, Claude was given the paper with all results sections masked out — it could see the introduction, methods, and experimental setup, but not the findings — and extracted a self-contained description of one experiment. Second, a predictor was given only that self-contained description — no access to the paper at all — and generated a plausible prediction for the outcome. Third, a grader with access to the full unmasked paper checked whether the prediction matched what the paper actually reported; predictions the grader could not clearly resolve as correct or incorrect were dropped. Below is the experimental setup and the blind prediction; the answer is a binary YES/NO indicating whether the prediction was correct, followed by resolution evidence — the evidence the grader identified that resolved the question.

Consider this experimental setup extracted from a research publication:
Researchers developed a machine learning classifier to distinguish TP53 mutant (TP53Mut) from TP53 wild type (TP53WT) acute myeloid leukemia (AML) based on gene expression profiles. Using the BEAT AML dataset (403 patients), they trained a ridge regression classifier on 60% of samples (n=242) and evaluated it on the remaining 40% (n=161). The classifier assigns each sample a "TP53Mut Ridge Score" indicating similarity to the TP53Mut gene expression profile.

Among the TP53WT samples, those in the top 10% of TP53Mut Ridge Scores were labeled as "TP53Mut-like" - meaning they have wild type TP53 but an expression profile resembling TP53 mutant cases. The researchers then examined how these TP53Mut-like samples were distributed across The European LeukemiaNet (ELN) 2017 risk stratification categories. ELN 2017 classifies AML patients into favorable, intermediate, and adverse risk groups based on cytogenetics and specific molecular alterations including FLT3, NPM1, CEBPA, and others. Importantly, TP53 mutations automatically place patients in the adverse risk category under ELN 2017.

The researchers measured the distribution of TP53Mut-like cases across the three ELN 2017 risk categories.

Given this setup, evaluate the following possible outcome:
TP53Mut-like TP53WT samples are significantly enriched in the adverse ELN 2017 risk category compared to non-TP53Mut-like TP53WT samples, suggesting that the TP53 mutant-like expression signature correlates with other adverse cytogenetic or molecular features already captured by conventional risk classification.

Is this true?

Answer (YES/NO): YES